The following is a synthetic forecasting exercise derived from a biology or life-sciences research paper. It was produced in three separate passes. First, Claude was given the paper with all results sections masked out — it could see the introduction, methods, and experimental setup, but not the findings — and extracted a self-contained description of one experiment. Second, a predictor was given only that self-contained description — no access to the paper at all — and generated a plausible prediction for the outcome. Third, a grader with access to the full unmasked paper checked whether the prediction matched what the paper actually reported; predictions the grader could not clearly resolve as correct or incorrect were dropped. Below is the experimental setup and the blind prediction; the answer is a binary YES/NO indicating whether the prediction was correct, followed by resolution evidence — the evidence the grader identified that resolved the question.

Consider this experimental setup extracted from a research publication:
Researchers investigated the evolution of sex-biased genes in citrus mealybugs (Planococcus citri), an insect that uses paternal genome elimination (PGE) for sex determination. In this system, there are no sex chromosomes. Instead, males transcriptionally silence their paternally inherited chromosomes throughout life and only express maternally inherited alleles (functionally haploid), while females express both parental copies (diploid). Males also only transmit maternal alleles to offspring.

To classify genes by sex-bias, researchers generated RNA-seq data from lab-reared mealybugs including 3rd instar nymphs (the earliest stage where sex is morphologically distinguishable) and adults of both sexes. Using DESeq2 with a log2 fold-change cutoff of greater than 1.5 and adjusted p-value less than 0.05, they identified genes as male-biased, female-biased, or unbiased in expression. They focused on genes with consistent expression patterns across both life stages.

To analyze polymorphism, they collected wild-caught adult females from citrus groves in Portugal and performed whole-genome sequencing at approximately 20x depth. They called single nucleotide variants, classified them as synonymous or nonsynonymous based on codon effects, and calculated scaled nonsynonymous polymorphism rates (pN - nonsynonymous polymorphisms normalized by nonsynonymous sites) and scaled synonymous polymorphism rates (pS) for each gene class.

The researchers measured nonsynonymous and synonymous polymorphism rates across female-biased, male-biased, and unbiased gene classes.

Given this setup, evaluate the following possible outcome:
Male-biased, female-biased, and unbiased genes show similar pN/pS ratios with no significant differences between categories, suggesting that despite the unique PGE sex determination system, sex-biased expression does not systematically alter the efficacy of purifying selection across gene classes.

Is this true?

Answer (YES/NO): NO